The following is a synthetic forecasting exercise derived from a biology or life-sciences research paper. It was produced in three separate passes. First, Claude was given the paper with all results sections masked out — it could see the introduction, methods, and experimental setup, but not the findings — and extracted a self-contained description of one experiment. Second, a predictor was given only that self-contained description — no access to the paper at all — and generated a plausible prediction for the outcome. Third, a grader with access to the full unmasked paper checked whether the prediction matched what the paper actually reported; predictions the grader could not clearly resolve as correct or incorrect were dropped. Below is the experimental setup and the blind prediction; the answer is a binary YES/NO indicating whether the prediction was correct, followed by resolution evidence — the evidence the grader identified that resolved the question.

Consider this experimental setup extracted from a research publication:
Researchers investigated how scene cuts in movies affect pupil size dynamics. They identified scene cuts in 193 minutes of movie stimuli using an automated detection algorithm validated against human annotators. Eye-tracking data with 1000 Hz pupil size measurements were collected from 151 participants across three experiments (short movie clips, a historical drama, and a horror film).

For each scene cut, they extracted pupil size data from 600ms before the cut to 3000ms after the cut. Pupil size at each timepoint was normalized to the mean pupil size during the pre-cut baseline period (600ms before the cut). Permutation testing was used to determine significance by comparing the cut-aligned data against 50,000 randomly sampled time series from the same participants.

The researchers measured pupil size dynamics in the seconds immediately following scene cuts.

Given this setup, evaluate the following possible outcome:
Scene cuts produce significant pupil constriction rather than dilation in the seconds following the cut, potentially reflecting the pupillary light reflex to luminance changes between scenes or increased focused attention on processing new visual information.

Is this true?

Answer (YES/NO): YES